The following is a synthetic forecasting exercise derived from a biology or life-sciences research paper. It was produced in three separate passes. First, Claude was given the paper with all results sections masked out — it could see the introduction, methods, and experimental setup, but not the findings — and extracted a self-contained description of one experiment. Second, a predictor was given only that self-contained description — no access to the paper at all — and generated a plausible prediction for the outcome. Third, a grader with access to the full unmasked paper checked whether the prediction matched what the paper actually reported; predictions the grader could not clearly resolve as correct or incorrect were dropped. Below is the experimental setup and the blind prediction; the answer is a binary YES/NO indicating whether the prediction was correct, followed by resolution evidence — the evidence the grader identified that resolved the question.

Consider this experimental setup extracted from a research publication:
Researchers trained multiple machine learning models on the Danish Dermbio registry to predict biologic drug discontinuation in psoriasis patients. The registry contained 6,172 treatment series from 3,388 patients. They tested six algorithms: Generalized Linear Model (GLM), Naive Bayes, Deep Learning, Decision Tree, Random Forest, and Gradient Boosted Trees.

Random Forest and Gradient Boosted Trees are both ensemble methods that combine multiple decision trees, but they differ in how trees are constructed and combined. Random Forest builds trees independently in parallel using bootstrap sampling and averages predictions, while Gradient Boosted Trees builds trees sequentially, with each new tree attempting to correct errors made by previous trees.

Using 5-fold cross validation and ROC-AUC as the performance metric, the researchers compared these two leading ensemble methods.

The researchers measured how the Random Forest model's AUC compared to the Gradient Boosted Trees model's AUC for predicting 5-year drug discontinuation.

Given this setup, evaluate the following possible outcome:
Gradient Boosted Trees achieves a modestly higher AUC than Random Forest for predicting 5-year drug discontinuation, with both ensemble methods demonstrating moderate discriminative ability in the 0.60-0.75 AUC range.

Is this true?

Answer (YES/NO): NO